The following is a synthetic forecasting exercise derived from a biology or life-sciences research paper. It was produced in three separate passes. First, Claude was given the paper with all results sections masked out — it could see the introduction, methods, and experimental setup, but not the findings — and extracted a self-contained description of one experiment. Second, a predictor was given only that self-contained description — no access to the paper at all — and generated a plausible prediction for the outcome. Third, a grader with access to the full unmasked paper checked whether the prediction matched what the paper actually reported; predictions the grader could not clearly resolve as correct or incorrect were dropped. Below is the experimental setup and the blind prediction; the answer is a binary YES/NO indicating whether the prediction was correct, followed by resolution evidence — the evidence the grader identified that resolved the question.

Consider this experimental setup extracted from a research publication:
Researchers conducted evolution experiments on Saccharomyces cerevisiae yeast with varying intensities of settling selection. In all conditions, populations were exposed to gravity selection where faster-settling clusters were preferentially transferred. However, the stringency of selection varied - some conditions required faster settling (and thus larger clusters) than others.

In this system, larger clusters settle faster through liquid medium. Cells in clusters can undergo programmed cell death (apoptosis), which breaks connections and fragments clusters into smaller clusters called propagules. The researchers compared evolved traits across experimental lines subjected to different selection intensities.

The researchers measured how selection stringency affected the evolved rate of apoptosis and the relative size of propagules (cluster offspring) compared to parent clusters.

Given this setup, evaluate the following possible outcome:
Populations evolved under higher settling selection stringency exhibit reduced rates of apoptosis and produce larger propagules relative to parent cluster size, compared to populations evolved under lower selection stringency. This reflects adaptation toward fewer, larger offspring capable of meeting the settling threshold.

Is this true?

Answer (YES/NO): NO